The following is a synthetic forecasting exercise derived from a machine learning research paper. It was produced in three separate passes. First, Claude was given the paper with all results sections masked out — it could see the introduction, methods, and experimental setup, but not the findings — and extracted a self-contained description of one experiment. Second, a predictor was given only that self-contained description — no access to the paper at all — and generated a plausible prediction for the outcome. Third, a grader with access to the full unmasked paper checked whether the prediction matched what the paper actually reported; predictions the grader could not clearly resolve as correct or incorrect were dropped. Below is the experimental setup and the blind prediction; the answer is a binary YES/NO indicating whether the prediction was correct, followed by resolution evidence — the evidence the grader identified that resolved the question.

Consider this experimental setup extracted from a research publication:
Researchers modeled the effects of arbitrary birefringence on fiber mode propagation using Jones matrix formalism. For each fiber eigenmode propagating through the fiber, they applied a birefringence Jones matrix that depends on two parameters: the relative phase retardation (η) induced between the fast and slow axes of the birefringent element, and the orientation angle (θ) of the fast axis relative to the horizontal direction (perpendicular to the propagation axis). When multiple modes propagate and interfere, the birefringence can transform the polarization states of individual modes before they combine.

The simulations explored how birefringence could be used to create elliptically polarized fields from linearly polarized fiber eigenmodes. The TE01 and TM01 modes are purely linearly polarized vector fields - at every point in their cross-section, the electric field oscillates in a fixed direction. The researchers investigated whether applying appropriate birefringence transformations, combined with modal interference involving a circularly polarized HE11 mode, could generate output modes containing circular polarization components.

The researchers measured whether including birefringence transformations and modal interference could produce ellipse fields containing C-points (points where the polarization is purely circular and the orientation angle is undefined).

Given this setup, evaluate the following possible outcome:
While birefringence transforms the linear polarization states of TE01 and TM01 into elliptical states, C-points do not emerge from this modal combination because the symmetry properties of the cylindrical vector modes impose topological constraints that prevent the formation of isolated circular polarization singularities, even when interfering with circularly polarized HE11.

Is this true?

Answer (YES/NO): NO